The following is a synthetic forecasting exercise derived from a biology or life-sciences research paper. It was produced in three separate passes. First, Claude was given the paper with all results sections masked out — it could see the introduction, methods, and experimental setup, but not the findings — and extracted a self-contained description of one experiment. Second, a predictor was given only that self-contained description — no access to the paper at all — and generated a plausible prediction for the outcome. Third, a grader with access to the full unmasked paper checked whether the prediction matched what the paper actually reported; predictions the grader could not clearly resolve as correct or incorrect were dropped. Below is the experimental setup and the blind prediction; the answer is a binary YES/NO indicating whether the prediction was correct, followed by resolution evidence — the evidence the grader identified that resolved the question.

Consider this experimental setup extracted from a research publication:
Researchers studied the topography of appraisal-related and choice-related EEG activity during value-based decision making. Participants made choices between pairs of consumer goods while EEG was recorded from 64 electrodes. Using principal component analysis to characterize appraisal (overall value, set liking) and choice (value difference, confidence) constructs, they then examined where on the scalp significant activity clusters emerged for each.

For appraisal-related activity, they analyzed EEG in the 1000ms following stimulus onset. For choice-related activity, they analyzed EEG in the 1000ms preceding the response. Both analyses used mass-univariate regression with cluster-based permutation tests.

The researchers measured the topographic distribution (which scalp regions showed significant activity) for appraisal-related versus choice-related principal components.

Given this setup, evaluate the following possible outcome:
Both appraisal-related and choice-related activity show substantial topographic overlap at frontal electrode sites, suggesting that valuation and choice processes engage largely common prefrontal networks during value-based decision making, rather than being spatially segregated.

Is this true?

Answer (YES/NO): NO